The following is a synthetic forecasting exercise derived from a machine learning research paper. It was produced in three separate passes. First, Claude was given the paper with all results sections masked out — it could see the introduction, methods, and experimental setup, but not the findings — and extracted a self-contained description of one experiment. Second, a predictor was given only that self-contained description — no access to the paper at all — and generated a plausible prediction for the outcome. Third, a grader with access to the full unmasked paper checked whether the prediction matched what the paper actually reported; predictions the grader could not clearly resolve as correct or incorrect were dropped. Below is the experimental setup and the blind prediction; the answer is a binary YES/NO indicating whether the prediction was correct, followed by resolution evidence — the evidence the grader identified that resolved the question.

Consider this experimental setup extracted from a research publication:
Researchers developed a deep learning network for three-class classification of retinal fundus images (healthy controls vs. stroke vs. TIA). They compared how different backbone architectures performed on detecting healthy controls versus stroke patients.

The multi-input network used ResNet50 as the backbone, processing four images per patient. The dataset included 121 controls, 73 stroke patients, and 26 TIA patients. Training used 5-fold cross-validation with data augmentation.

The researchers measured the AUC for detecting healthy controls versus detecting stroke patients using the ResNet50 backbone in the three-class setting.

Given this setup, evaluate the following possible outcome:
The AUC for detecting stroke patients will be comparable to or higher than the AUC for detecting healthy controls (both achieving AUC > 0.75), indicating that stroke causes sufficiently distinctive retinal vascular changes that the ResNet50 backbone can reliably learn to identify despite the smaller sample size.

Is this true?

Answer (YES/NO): NO